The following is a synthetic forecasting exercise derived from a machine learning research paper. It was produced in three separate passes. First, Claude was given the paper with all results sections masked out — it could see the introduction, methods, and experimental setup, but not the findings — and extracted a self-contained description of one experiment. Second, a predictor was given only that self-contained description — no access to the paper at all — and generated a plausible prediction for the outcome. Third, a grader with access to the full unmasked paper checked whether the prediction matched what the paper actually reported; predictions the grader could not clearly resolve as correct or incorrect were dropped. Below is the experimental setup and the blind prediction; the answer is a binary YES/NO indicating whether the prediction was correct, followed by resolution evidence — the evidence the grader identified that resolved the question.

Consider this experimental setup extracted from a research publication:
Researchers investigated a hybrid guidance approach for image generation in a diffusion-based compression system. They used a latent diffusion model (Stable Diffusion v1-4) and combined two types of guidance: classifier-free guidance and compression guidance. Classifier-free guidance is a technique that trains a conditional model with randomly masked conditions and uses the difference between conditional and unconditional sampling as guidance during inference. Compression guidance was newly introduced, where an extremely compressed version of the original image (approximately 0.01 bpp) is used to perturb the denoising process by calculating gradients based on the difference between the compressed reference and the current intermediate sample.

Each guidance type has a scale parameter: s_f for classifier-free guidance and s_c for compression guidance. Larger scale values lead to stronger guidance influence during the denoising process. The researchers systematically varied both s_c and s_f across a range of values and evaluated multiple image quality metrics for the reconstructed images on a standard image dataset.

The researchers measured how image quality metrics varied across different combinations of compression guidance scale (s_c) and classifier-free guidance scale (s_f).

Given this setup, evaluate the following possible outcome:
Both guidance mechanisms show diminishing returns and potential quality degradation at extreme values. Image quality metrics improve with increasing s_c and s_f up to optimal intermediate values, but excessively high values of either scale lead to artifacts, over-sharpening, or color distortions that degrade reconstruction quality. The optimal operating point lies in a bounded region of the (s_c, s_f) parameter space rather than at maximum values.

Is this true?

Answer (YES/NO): NO